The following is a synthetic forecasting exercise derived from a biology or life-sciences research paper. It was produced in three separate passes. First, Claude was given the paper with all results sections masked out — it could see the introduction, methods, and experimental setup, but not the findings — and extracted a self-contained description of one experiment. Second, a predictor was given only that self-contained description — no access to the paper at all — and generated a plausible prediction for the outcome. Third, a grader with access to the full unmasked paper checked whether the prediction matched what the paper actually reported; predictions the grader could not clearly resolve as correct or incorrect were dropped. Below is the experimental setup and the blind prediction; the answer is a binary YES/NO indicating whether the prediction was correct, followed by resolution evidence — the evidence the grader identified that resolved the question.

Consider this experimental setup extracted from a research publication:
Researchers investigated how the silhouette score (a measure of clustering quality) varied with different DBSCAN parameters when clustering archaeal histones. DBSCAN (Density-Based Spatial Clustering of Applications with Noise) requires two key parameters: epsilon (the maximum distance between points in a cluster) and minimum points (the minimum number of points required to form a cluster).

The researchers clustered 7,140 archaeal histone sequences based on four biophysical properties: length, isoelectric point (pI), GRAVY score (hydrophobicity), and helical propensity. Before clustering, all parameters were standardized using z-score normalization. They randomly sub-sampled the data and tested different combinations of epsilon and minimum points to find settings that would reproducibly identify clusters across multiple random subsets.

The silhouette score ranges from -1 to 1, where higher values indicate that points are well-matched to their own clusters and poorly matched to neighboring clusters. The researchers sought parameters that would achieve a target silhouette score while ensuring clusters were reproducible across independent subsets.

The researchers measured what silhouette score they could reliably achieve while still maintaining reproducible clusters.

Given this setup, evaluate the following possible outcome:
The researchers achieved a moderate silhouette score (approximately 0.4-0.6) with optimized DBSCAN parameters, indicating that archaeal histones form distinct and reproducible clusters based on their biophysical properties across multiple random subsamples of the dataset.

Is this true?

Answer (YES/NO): NO